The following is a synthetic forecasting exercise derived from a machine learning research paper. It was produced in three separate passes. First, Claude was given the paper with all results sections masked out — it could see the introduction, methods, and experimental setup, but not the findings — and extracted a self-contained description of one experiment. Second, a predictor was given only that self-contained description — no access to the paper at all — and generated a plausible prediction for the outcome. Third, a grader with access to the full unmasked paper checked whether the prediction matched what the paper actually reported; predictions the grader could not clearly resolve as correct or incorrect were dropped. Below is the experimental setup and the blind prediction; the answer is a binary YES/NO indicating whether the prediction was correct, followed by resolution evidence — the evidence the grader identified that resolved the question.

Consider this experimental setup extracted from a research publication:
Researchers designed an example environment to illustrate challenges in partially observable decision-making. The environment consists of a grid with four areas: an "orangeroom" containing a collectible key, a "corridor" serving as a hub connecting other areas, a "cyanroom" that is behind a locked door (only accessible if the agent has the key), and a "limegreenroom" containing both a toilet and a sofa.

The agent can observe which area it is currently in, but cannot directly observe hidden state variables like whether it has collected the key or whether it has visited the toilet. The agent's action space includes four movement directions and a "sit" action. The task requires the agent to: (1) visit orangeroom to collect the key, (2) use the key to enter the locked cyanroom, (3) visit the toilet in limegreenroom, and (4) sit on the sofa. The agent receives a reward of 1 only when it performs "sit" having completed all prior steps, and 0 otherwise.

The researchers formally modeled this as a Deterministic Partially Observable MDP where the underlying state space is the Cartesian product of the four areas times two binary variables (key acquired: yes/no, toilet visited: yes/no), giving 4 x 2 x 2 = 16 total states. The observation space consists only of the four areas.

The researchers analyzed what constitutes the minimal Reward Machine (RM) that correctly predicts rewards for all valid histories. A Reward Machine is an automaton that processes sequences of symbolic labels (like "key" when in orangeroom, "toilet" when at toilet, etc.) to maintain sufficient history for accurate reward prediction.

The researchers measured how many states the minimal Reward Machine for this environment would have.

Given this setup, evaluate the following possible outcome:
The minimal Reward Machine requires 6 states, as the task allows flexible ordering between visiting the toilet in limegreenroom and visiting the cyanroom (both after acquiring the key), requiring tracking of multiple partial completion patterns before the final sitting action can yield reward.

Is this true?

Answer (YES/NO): NO